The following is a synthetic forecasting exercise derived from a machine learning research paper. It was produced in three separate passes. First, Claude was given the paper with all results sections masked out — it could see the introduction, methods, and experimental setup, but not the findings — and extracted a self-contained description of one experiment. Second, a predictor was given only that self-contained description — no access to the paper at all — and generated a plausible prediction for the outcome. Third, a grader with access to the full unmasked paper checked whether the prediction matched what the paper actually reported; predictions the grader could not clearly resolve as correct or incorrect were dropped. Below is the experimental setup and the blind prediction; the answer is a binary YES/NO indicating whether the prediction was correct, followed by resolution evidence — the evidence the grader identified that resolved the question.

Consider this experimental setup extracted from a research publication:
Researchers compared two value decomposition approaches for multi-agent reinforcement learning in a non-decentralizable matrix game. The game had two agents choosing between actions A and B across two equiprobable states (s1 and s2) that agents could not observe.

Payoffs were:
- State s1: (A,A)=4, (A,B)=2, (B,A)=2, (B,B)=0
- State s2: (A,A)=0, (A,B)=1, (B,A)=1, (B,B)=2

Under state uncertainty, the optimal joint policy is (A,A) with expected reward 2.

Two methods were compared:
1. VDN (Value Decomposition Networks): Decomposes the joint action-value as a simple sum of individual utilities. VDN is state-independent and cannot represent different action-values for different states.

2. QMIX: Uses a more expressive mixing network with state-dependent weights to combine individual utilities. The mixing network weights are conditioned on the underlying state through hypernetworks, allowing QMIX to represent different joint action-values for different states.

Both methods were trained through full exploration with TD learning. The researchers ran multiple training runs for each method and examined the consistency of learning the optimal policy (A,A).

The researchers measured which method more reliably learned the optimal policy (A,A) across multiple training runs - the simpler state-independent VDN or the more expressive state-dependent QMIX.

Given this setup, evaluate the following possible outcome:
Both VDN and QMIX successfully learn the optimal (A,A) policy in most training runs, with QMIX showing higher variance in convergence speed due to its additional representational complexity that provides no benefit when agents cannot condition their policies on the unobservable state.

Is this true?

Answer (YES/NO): NO